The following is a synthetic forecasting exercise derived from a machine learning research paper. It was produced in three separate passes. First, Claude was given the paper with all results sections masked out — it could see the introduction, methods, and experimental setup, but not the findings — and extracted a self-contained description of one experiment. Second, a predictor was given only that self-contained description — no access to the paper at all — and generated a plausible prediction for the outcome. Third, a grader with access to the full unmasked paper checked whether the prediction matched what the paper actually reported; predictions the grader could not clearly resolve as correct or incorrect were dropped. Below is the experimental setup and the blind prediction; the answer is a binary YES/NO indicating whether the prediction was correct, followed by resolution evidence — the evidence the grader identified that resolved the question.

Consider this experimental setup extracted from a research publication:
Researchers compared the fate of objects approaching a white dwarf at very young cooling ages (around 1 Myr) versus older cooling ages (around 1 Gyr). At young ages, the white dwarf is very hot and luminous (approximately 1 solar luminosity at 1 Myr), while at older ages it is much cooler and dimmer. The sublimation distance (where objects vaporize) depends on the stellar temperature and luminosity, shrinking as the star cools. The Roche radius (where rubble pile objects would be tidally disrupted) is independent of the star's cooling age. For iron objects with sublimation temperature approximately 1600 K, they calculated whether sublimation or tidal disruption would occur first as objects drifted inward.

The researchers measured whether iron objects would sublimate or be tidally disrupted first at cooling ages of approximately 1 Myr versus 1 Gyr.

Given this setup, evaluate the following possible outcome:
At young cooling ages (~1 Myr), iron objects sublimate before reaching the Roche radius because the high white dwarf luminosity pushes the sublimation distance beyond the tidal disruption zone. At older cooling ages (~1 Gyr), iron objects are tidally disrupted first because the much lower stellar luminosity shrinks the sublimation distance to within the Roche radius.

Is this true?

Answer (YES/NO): YES